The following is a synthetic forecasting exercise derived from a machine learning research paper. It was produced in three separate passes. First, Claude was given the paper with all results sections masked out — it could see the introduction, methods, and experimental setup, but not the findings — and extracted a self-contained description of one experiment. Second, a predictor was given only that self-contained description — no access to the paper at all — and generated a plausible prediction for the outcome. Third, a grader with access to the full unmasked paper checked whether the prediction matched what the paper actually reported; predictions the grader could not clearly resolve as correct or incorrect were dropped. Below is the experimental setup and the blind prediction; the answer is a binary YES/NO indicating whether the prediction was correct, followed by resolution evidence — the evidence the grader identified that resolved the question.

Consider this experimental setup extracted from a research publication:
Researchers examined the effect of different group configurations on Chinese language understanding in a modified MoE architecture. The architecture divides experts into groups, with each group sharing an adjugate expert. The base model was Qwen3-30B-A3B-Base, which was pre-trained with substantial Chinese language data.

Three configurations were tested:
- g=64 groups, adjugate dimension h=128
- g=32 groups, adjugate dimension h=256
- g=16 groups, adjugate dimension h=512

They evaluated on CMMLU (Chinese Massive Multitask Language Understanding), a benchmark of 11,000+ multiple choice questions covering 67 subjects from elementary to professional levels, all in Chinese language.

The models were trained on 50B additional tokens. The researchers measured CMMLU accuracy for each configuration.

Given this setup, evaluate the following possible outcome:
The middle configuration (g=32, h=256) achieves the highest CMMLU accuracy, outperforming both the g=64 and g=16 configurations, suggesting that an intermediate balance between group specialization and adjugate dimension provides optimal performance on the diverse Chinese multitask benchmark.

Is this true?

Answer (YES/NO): NO